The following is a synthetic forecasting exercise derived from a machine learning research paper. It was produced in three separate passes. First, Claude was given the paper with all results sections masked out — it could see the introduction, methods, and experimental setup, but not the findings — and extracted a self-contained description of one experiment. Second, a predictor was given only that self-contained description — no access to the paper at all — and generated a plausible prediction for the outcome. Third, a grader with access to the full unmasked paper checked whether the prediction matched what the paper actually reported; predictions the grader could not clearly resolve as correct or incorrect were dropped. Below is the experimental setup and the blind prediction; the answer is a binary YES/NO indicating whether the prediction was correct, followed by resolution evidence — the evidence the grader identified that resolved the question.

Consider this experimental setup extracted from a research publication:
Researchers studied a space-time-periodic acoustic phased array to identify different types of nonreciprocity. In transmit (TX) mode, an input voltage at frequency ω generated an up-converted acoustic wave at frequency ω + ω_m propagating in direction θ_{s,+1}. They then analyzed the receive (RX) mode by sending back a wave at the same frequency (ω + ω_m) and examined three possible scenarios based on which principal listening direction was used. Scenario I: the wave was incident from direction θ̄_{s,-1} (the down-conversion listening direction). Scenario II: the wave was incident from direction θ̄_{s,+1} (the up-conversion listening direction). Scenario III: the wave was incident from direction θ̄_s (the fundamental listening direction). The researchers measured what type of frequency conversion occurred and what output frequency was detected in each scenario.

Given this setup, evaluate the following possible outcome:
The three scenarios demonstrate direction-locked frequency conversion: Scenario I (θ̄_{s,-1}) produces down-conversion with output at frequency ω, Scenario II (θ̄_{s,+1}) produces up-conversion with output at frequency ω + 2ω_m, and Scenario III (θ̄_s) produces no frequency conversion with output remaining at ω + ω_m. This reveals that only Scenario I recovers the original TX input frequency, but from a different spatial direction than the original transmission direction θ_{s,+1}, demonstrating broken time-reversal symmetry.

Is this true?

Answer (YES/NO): YES